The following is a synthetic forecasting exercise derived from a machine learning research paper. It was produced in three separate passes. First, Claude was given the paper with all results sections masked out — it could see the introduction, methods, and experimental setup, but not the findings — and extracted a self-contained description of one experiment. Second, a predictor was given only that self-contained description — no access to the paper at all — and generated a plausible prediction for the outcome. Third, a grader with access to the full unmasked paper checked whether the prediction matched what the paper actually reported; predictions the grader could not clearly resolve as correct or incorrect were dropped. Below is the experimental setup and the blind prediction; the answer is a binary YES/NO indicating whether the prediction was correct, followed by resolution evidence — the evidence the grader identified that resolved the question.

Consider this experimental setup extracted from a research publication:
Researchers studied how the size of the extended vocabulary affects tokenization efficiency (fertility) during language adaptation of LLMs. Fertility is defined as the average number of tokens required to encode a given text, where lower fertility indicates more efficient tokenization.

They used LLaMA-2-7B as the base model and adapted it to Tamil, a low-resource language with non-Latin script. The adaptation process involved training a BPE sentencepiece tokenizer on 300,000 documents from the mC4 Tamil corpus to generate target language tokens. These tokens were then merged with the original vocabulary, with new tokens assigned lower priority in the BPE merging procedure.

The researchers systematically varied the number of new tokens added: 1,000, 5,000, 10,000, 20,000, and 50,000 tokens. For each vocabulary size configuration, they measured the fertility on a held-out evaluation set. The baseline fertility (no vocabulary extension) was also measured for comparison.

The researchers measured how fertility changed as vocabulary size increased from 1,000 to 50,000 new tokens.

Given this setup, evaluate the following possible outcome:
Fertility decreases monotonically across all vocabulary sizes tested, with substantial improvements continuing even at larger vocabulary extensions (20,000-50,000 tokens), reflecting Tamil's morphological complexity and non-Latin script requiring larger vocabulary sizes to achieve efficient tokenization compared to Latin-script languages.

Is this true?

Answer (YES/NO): NO